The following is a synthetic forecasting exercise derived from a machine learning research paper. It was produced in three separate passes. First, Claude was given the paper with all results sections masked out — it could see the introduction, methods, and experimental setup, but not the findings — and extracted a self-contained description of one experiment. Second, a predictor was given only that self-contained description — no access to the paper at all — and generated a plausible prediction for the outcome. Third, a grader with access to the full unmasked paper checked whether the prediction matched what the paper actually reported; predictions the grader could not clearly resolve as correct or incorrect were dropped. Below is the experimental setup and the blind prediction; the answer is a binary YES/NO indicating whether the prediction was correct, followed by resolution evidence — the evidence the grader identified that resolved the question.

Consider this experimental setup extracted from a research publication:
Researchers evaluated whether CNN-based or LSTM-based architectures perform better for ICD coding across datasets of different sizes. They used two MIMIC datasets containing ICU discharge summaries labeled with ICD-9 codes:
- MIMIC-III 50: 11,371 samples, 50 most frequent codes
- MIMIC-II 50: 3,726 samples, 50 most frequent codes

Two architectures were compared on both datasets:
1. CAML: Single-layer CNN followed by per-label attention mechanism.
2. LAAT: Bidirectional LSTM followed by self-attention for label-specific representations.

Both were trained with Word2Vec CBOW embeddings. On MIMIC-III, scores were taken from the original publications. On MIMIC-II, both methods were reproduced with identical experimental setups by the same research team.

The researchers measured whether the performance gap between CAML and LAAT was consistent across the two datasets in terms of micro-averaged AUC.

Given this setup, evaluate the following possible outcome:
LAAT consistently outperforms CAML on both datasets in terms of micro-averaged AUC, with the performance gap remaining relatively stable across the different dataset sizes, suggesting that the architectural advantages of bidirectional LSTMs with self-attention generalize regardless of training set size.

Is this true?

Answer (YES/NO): NO